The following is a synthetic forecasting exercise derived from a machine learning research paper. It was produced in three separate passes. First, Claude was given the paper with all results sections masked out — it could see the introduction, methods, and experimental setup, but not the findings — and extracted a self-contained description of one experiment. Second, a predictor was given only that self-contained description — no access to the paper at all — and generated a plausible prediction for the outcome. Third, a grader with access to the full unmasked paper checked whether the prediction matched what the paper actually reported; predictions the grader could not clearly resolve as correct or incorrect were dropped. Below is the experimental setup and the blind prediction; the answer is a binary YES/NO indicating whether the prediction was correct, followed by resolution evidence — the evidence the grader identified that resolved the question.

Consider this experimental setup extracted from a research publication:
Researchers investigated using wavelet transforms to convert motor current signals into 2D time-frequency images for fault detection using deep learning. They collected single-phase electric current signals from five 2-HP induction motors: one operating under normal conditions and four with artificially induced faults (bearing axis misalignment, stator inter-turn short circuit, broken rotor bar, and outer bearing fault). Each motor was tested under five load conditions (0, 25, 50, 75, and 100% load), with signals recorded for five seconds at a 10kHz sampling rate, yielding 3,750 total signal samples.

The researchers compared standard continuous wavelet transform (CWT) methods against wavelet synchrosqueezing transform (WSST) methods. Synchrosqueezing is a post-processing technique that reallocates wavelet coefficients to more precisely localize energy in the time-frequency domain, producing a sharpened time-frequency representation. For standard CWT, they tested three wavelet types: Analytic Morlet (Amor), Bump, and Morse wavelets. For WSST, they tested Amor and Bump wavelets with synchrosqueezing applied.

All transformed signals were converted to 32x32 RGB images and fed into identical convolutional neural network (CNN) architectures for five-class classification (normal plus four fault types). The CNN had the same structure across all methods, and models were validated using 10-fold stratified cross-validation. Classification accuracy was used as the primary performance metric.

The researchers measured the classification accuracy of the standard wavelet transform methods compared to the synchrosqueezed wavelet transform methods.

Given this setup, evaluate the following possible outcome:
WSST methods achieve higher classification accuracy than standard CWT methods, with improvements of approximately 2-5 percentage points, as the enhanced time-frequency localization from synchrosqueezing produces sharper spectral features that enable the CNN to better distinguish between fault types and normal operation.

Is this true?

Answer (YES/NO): NO